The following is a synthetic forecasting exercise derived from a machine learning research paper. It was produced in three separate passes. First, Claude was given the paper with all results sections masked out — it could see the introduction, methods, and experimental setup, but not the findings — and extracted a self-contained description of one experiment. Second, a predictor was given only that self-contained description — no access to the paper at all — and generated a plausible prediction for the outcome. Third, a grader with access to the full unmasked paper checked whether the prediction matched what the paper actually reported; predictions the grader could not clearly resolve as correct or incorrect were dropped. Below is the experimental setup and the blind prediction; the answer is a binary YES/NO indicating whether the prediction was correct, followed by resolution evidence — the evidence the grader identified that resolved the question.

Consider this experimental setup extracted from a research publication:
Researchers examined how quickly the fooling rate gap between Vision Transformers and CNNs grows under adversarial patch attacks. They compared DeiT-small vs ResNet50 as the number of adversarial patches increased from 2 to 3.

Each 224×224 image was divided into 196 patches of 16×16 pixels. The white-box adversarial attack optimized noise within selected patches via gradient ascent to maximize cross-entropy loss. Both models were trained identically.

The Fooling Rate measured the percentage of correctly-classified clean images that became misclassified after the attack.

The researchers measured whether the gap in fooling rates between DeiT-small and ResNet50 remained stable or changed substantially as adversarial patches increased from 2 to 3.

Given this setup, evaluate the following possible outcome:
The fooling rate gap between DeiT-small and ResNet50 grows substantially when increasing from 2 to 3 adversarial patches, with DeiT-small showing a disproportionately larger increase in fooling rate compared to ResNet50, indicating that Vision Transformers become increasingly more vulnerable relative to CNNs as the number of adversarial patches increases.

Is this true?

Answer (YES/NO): NO